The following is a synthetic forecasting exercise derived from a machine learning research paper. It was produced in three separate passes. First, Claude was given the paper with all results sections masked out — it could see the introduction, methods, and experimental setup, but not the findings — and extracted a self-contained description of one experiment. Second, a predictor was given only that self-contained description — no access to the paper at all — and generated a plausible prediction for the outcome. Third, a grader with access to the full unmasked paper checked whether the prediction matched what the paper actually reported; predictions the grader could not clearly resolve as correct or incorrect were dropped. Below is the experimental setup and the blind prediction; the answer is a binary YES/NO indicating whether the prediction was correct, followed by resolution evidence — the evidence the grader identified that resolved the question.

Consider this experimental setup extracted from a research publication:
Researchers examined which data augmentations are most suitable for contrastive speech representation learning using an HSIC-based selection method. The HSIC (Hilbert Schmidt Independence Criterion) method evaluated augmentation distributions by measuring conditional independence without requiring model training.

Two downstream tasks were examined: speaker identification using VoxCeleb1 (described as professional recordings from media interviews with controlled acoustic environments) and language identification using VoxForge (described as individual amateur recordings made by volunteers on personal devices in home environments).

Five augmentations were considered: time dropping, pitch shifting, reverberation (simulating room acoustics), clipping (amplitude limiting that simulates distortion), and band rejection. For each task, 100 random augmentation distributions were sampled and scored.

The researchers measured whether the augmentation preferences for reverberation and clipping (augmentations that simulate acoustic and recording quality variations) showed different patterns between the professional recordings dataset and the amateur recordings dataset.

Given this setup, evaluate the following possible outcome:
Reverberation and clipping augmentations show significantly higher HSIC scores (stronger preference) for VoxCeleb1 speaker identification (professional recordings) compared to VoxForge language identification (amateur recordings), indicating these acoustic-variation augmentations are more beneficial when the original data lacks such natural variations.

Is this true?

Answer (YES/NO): NO